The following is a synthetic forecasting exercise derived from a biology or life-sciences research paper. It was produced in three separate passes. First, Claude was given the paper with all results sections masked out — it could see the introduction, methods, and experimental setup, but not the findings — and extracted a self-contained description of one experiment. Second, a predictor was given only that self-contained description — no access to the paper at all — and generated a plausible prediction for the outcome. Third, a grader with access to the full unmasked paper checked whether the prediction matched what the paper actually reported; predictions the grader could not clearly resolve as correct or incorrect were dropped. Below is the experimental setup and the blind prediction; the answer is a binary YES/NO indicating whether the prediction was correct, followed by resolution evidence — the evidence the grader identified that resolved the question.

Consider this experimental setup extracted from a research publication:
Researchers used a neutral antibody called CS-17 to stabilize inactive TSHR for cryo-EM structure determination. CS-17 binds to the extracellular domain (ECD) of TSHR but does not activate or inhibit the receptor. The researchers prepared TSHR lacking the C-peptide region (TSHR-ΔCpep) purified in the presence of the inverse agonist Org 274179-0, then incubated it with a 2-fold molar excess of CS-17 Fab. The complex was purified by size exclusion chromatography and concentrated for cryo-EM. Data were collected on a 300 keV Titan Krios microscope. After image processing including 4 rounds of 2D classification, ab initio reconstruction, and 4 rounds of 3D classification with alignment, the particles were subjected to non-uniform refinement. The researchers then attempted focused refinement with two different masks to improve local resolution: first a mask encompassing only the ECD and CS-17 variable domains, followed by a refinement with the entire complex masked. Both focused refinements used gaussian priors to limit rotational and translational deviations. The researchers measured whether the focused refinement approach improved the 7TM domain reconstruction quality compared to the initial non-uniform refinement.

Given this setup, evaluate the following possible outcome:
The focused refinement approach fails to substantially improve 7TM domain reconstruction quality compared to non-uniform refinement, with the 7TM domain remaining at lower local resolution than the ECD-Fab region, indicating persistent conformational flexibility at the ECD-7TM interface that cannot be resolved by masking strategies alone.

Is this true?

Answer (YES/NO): YES